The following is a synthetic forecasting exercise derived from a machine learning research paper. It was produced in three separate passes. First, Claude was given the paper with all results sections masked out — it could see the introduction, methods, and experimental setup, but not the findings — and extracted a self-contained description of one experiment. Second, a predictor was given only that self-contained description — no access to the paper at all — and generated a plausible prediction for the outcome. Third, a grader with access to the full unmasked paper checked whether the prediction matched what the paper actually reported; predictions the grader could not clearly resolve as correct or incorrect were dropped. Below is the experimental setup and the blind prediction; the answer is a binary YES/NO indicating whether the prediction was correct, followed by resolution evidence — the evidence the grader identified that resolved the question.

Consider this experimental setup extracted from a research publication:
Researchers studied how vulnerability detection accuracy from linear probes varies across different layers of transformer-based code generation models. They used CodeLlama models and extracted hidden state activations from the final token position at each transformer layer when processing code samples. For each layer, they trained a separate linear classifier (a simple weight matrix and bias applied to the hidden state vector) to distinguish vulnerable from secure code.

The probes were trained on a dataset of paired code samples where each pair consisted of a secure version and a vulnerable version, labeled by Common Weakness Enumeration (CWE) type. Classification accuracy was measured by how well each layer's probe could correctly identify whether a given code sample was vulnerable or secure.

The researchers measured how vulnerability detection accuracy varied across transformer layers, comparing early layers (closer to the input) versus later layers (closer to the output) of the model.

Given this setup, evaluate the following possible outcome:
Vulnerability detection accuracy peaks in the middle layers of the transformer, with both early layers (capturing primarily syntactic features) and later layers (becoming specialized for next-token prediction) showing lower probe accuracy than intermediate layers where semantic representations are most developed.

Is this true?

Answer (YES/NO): NO